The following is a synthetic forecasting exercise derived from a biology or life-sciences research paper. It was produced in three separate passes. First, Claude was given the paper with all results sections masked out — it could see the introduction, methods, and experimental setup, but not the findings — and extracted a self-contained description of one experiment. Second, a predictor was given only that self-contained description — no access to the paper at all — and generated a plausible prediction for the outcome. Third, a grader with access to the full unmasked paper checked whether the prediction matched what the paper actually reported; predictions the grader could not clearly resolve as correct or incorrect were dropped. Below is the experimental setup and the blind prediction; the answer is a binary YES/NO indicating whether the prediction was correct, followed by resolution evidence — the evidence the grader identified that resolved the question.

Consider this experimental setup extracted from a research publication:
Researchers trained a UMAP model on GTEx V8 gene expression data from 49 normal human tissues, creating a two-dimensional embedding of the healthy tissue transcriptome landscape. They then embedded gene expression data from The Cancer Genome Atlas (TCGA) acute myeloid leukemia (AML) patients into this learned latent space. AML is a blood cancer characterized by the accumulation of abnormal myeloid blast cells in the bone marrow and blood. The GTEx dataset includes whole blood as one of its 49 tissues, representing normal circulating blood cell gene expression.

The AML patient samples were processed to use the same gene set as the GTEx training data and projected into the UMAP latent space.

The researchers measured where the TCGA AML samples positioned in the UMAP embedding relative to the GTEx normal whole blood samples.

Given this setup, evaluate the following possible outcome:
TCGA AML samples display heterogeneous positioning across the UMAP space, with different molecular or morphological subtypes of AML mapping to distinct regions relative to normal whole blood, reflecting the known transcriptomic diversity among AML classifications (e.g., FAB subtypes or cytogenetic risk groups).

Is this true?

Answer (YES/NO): NO